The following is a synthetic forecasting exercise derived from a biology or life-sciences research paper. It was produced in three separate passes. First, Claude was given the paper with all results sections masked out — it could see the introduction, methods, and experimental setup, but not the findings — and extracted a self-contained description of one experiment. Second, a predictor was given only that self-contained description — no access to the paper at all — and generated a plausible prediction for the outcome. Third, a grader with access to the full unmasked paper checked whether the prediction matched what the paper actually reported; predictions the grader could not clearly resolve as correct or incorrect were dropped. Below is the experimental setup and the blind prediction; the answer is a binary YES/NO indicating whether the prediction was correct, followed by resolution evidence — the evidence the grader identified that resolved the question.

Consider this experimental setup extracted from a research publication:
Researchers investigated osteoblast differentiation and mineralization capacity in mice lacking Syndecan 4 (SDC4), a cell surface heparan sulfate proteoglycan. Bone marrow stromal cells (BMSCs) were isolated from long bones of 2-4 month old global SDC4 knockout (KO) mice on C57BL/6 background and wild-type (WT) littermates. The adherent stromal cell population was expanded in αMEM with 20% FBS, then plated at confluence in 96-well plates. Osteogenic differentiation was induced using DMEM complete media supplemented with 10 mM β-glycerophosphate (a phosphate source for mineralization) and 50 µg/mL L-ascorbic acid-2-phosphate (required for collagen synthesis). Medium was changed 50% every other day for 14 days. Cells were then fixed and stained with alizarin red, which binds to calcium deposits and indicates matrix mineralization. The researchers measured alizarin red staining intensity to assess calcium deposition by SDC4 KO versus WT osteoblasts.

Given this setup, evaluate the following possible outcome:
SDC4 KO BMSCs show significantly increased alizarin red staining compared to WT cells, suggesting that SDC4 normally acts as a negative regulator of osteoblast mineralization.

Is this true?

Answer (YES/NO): NO